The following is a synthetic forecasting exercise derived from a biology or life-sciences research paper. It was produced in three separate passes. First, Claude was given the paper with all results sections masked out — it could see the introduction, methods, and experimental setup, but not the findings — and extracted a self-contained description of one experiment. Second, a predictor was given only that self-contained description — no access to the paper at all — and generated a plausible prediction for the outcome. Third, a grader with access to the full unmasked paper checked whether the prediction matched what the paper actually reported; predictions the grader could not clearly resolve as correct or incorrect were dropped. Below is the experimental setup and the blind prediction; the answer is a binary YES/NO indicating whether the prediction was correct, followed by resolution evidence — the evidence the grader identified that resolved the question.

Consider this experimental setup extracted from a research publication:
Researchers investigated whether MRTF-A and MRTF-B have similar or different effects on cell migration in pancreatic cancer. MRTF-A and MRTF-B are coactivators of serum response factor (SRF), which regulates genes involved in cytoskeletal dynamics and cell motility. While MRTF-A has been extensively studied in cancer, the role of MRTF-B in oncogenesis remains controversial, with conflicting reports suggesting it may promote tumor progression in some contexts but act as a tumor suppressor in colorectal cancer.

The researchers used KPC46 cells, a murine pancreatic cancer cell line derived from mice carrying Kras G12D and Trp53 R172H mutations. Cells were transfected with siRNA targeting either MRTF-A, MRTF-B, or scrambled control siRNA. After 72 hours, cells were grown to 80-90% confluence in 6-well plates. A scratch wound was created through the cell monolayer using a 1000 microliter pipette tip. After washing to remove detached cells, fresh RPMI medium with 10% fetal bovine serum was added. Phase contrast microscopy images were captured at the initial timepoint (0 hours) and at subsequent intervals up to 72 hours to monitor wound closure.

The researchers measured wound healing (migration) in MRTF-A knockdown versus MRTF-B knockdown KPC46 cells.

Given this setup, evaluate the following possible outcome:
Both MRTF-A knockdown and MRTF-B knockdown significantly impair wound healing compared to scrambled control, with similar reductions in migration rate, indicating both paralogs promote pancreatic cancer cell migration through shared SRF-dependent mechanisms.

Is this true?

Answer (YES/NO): NO